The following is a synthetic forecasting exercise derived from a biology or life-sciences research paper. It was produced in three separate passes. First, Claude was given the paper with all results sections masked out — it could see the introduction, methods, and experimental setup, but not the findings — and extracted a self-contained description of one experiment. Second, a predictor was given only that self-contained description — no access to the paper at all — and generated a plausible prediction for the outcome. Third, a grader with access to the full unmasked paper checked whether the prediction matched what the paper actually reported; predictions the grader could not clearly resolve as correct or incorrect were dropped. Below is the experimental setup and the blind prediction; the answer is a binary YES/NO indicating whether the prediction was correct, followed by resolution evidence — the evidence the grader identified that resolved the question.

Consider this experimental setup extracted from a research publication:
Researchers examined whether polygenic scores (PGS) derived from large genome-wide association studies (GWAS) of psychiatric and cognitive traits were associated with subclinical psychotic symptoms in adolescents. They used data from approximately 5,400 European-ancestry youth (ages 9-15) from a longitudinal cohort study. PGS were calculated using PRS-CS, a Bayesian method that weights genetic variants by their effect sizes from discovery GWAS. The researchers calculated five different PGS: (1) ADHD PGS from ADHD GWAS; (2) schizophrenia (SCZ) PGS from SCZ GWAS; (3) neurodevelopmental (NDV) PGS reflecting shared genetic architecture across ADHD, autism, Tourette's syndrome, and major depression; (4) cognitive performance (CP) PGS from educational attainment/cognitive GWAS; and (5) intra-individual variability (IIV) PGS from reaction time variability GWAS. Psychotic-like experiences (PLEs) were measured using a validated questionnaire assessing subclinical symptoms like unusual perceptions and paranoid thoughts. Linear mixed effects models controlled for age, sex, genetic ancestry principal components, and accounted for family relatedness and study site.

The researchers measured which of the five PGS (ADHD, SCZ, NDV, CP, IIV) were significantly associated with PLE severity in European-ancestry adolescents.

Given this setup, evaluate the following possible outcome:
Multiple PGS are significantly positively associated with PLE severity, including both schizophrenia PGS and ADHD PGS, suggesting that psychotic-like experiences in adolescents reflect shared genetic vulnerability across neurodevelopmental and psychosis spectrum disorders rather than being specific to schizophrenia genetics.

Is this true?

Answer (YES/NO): YES